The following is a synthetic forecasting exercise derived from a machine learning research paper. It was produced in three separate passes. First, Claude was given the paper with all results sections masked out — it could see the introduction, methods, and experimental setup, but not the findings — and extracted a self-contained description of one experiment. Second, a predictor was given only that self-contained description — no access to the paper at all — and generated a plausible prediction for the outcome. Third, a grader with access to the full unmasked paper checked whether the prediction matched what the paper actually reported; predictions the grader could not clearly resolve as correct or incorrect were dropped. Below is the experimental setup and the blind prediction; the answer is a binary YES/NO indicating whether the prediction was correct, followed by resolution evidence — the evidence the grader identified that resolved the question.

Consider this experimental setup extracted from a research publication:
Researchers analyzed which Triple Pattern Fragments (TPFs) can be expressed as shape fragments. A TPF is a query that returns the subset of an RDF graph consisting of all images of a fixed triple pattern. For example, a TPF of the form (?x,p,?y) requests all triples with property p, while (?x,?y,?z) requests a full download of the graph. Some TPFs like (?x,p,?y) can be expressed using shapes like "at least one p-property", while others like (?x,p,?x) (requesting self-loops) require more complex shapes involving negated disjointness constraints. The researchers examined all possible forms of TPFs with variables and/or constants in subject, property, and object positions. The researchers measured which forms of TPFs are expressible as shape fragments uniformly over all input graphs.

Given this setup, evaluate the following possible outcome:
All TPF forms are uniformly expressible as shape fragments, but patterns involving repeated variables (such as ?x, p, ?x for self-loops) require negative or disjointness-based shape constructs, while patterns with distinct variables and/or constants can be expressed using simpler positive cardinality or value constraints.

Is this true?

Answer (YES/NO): NO